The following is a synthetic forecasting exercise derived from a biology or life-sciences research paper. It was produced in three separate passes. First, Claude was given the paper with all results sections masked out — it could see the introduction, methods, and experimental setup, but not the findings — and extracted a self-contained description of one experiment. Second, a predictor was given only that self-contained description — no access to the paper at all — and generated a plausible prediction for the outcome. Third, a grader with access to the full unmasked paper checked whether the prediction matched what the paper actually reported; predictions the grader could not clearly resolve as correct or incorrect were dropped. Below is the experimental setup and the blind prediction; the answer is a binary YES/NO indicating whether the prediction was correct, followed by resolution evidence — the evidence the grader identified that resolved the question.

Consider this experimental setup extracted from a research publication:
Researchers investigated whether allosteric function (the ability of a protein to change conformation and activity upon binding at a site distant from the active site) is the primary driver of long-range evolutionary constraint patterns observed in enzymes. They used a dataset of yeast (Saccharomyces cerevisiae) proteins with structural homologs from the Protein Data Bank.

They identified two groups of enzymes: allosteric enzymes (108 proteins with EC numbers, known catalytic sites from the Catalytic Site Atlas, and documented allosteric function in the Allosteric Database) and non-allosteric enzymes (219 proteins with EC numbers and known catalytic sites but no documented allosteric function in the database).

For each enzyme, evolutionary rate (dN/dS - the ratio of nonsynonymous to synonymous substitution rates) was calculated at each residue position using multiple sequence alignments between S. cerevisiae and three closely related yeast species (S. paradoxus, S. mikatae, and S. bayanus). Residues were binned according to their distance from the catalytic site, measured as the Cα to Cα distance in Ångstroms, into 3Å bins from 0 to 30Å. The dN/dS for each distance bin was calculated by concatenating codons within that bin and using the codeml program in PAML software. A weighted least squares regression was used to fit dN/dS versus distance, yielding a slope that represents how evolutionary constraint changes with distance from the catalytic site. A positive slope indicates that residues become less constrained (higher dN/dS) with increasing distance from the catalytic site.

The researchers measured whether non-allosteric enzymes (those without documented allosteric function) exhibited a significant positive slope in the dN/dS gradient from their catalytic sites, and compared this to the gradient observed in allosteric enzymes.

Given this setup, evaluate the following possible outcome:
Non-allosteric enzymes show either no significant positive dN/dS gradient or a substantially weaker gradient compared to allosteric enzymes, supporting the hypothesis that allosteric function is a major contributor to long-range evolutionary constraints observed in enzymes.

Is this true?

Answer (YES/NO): NO